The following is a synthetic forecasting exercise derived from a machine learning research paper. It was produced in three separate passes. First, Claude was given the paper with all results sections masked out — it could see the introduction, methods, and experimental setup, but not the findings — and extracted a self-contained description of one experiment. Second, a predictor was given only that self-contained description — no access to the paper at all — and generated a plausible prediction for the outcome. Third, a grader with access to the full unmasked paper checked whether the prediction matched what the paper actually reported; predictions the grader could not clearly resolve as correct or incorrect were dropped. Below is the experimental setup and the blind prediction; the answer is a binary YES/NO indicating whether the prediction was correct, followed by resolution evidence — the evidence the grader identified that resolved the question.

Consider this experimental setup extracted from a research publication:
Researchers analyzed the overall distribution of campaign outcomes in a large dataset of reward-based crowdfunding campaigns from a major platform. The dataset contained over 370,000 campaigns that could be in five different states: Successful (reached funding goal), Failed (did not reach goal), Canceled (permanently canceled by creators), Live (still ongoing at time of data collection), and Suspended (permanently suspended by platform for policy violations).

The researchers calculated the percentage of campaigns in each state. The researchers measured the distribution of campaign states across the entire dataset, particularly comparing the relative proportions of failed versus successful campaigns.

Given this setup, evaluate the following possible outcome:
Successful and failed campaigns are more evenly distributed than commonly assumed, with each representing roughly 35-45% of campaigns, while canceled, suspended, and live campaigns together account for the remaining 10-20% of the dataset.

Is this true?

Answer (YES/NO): NO